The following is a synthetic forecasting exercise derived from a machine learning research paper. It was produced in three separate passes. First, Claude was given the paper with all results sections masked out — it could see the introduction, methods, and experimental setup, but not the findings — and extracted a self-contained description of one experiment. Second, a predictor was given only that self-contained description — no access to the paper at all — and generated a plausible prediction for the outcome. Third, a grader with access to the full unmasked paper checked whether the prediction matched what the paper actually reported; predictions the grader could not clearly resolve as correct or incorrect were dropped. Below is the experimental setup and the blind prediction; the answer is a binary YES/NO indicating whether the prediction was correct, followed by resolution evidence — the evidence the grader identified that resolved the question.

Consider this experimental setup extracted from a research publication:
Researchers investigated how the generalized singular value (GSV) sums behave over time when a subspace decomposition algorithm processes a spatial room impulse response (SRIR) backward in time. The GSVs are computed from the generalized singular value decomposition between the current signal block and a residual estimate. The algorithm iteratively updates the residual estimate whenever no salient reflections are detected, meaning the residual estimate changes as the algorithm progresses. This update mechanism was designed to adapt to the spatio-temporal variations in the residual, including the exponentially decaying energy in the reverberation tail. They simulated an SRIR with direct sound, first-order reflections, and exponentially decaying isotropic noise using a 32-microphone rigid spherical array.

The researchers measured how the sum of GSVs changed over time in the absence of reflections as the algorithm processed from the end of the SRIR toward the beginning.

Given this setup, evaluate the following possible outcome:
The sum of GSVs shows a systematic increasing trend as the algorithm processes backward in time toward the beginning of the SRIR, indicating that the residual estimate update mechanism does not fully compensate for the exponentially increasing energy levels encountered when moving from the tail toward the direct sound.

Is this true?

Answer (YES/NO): NO